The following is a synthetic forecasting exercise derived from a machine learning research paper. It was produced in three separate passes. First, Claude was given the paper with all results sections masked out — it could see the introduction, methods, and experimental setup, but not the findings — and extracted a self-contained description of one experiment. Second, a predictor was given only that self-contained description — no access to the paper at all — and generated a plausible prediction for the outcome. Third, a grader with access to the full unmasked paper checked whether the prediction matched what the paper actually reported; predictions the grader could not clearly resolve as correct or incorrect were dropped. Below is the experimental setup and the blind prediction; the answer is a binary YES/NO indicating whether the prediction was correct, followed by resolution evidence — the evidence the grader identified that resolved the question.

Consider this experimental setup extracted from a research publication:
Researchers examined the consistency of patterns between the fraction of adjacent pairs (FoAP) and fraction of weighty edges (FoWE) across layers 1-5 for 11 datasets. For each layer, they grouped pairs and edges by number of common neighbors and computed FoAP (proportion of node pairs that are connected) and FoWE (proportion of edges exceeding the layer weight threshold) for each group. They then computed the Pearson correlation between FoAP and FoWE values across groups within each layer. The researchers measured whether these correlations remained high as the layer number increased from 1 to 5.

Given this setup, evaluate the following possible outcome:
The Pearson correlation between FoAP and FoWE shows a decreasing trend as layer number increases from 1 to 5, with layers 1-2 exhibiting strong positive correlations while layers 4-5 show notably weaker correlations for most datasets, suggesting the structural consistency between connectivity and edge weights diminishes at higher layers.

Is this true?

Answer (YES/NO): NO